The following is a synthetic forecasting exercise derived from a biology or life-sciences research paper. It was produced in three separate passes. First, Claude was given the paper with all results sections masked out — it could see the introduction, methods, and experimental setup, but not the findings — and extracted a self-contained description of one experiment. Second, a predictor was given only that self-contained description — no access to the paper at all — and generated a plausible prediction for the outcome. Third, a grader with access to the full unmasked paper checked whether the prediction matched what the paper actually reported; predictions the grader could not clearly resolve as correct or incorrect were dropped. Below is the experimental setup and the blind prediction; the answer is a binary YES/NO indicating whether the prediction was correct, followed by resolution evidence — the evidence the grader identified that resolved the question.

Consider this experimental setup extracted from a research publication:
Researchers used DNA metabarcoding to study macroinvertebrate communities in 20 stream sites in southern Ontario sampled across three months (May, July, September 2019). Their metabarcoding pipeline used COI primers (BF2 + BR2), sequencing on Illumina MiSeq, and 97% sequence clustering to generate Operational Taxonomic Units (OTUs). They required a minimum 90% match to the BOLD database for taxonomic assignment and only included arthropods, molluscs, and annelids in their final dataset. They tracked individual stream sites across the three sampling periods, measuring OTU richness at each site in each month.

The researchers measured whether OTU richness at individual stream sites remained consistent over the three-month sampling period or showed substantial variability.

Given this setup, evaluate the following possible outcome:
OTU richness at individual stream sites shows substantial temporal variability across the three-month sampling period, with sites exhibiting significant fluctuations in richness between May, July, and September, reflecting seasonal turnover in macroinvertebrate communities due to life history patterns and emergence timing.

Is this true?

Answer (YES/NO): NO